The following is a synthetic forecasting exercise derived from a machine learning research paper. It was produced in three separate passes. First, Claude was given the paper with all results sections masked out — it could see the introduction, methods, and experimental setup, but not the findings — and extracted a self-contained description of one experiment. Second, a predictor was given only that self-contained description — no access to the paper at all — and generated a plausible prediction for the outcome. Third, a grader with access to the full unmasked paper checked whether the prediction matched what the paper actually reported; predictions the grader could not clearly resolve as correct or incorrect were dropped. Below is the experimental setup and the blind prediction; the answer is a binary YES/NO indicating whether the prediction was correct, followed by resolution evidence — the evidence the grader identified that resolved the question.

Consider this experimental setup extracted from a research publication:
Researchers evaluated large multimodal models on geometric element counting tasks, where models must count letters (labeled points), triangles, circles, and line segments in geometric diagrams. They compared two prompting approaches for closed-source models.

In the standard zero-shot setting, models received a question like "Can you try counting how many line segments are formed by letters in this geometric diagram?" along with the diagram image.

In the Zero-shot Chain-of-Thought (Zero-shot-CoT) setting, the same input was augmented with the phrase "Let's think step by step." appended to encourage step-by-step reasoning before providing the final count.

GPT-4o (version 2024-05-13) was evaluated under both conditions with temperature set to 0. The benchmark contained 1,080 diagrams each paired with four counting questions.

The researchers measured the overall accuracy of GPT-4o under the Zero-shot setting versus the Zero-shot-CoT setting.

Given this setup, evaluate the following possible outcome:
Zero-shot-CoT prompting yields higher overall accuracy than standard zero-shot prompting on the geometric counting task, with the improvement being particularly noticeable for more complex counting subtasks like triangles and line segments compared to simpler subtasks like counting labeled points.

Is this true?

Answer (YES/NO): NO